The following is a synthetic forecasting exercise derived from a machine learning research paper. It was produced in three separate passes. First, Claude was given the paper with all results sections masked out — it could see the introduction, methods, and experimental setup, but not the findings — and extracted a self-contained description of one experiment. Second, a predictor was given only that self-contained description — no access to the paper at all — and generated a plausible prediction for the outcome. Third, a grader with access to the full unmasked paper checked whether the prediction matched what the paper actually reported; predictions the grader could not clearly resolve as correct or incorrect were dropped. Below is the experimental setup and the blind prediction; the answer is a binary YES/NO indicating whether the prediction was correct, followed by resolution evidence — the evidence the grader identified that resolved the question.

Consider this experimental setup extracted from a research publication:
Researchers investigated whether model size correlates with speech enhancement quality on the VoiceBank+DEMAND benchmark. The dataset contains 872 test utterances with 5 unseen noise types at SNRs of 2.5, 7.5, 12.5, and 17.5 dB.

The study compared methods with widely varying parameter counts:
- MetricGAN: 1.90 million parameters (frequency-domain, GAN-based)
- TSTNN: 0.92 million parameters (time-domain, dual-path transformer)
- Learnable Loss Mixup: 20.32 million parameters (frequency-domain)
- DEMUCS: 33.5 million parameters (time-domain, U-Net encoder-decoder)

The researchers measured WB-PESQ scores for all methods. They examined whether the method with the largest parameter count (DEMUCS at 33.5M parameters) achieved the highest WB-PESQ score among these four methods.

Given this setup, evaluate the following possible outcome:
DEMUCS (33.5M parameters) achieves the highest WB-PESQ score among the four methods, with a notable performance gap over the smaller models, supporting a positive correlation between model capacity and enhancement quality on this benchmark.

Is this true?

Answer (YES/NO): NO